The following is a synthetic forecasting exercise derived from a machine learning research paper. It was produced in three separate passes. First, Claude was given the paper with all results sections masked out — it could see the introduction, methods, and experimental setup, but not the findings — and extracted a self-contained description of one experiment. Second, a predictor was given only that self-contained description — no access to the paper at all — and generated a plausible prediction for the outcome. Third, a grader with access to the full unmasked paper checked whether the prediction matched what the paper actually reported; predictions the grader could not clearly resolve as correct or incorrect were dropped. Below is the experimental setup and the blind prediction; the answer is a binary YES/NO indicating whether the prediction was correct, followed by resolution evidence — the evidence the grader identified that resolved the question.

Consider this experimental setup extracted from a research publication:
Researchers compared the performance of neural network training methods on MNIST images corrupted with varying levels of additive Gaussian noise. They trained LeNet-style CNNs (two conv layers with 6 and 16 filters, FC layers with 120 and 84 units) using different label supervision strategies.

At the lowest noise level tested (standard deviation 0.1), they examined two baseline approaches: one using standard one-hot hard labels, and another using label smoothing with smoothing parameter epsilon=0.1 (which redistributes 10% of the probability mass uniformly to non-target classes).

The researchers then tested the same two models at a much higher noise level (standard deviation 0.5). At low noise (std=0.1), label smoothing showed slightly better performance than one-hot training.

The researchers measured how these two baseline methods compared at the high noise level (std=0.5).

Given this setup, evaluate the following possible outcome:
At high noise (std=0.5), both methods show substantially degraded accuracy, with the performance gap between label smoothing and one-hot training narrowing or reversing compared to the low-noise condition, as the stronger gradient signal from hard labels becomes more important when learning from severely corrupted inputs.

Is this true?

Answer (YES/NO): YES